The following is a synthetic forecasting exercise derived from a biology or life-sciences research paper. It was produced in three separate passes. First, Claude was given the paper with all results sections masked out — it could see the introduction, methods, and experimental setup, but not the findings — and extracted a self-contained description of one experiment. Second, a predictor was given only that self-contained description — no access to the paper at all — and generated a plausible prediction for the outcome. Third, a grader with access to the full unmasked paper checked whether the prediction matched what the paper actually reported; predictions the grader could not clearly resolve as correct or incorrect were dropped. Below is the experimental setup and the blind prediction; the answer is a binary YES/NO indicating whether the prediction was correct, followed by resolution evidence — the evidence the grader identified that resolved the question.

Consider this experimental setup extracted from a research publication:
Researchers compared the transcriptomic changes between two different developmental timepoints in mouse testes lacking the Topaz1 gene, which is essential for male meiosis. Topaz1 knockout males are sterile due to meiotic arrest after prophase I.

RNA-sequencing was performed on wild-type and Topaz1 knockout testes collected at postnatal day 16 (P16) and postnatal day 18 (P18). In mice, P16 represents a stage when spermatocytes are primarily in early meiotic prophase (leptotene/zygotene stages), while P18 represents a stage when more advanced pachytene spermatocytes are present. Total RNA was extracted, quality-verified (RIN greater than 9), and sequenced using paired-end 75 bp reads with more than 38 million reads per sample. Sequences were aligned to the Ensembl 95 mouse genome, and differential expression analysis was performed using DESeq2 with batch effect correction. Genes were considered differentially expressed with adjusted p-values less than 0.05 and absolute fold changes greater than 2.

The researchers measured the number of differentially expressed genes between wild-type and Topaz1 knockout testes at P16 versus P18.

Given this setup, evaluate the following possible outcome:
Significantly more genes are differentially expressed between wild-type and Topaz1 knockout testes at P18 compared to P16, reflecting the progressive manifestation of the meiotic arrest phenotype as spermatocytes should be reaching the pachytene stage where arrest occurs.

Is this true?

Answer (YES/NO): YES